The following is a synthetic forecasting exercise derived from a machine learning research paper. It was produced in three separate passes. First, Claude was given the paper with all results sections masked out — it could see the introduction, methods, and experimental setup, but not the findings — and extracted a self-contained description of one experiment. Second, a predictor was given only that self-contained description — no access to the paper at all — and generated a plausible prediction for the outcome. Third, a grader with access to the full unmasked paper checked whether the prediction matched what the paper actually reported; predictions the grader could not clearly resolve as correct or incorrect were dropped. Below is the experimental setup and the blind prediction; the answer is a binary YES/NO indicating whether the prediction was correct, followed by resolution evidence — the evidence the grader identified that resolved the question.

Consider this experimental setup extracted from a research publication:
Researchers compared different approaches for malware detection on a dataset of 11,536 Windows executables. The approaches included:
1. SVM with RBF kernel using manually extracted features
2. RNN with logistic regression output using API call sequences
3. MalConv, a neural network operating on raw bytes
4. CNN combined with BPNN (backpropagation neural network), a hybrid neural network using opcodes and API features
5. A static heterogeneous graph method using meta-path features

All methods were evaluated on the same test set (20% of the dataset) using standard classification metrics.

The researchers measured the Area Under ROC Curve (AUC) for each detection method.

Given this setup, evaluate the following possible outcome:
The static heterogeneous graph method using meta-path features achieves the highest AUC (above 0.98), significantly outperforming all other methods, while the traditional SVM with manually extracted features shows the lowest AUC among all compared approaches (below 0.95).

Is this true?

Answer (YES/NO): NO